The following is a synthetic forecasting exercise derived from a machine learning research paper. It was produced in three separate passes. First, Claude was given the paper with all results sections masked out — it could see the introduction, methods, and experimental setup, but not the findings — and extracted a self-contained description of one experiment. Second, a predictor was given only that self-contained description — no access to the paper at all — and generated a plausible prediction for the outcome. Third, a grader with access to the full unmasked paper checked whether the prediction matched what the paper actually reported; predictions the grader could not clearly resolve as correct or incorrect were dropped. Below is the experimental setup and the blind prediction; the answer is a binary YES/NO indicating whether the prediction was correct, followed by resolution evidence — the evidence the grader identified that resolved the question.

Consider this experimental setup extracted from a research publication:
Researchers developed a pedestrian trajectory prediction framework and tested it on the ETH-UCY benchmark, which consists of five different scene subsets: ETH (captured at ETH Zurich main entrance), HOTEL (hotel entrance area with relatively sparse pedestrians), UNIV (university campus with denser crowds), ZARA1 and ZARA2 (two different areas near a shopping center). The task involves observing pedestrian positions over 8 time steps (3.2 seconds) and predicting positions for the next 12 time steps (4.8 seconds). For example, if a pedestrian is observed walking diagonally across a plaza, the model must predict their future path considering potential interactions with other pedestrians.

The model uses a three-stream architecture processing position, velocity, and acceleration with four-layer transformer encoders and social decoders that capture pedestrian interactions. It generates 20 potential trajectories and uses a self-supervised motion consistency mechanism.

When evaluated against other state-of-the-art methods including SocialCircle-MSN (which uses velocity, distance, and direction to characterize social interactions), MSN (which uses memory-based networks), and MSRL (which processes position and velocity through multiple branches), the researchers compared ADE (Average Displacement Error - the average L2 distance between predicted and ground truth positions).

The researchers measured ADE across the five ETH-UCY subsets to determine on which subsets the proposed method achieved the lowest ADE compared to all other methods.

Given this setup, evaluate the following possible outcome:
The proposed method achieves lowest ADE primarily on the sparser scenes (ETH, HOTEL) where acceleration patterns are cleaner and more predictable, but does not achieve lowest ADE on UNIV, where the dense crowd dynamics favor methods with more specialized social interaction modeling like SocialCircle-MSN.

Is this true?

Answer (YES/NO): NO